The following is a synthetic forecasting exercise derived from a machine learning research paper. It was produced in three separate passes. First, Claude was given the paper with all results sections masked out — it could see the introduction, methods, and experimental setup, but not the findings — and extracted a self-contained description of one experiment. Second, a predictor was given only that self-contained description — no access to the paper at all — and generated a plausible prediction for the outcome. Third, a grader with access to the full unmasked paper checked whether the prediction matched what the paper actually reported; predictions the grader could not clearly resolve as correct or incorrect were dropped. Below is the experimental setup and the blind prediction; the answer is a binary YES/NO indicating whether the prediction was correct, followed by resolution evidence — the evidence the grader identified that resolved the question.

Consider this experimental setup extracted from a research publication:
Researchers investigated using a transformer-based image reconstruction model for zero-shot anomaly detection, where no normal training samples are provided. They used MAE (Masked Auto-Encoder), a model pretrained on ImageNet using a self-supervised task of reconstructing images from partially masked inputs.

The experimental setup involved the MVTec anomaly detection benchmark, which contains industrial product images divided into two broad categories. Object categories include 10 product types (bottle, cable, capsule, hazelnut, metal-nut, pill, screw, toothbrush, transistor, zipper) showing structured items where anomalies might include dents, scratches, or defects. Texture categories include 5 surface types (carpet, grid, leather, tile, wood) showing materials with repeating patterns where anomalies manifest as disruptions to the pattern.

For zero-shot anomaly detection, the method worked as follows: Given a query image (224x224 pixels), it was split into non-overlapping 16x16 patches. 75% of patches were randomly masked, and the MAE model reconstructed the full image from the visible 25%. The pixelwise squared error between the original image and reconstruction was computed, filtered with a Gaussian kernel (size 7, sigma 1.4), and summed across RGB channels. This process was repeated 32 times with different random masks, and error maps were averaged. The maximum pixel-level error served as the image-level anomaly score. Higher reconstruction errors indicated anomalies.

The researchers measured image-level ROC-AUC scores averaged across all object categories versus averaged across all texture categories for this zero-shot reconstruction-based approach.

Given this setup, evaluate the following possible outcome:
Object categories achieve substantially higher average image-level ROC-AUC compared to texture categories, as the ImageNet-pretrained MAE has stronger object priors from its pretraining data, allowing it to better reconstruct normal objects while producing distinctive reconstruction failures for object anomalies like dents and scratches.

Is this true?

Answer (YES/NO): NO